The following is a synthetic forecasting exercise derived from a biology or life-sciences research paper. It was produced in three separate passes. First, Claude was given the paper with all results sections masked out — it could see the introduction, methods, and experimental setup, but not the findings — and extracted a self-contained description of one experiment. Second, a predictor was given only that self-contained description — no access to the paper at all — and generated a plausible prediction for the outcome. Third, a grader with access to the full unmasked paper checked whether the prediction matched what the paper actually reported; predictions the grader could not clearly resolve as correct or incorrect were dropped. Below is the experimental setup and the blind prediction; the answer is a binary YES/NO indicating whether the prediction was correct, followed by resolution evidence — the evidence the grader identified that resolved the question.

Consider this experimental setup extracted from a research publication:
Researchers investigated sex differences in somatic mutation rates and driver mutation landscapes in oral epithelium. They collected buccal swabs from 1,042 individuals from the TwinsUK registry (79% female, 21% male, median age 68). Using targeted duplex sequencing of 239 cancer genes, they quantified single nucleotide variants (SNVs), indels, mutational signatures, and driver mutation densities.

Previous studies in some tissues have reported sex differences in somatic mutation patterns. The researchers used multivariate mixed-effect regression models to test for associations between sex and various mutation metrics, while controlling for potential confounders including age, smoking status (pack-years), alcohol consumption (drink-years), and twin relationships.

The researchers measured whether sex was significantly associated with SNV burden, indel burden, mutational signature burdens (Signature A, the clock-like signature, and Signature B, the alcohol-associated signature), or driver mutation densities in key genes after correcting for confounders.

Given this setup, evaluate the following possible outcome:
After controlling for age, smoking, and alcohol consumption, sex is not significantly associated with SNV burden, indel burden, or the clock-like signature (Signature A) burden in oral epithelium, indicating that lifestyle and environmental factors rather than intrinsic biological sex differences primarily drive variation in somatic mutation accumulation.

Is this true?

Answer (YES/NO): YES